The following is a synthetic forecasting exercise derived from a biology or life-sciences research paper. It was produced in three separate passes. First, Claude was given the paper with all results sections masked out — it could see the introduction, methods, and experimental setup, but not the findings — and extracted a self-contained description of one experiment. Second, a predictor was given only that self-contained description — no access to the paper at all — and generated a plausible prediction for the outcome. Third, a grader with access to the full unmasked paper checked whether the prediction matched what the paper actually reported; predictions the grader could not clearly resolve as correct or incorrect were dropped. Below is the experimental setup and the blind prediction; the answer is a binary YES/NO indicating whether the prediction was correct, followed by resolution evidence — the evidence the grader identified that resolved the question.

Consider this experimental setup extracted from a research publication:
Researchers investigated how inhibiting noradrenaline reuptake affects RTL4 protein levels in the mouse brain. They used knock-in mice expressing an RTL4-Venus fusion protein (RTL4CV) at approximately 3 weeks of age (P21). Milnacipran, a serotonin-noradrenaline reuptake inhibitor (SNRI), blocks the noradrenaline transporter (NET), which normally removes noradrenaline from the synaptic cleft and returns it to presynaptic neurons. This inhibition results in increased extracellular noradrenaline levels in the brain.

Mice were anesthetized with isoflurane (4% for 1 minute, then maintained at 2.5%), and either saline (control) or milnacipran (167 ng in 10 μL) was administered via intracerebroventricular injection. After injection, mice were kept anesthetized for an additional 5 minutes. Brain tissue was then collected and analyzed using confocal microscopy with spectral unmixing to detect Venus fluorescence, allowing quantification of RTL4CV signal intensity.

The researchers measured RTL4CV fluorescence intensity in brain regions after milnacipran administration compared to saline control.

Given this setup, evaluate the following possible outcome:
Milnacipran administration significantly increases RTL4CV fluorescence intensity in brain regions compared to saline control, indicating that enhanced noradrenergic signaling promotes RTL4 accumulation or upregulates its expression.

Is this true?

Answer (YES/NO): NO